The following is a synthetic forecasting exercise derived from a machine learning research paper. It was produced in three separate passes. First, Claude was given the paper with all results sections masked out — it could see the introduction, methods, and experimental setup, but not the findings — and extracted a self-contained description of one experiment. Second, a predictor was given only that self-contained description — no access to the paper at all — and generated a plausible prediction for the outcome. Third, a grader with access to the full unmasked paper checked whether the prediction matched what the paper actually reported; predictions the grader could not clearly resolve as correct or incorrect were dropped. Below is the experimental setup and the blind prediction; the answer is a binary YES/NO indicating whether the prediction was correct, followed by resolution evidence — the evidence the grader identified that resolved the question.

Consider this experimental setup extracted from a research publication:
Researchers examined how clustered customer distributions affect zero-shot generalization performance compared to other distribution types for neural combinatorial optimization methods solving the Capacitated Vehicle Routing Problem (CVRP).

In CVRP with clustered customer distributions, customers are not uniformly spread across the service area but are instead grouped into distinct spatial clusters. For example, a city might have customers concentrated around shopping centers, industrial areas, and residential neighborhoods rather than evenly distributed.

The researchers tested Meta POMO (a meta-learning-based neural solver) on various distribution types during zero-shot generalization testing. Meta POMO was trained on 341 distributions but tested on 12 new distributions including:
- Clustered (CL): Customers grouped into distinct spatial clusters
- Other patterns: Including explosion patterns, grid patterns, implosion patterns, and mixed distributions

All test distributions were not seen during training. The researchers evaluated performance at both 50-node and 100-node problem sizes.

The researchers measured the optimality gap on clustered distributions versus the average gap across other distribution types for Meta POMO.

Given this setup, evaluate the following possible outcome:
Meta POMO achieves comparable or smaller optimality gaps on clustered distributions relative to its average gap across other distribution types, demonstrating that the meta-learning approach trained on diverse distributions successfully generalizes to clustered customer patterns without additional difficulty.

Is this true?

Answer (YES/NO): NO